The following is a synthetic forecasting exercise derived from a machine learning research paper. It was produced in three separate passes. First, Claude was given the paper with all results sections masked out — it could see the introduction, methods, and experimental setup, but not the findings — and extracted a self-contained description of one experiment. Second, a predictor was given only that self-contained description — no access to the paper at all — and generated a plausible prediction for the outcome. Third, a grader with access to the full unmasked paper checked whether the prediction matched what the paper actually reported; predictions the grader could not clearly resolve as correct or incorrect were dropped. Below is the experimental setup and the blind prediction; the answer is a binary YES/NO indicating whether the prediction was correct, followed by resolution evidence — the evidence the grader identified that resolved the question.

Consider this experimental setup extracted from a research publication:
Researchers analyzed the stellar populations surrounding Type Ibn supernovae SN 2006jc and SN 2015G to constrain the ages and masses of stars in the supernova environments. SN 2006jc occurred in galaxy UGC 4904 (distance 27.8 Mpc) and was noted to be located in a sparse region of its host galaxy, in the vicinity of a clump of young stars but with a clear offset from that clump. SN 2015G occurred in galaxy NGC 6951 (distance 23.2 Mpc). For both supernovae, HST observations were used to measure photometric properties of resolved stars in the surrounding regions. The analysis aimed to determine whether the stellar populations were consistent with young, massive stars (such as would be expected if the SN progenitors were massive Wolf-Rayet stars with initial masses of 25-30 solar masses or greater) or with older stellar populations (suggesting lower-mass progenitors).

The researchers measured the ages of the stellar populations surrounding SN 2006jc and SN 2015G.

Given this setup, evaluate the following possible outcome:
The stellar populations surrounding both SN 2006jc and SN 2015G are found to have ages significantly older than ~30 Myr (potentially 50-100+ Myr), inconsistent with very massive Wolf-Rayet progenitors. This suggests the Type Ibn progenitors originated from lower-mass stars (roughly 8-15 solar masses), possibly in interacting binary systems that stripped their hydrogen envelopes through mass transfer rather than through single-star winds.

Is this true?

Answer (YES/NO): NO